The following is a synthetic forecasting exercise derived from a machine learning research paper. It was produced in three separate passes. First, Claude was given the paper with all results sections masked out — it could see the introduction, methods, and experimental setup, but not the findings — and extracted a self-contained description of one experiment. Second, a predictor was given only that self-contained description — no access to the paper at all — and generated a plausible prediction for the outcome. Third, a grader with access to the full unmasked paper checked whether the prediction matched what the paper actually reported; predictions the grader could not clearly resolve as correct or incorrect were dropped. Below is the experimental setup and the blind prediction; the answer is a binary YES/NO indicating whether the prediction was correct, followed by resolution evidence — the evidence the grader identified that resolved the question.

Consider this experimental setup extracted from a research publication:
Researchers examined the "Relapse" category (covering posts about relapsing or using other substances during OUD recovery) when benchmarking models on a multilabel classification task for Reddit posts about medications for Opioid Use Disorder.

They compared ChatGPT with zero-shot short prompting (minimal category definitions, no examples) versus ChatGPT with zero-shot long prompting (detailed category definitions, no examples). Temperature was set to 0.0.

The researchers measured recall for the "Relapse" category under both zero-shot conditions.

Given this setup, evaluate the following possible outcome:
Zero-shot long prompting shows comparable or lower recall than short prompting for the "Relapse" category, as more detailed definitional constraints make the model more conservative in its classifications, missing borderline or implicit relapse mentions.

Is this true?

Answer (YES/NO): YES